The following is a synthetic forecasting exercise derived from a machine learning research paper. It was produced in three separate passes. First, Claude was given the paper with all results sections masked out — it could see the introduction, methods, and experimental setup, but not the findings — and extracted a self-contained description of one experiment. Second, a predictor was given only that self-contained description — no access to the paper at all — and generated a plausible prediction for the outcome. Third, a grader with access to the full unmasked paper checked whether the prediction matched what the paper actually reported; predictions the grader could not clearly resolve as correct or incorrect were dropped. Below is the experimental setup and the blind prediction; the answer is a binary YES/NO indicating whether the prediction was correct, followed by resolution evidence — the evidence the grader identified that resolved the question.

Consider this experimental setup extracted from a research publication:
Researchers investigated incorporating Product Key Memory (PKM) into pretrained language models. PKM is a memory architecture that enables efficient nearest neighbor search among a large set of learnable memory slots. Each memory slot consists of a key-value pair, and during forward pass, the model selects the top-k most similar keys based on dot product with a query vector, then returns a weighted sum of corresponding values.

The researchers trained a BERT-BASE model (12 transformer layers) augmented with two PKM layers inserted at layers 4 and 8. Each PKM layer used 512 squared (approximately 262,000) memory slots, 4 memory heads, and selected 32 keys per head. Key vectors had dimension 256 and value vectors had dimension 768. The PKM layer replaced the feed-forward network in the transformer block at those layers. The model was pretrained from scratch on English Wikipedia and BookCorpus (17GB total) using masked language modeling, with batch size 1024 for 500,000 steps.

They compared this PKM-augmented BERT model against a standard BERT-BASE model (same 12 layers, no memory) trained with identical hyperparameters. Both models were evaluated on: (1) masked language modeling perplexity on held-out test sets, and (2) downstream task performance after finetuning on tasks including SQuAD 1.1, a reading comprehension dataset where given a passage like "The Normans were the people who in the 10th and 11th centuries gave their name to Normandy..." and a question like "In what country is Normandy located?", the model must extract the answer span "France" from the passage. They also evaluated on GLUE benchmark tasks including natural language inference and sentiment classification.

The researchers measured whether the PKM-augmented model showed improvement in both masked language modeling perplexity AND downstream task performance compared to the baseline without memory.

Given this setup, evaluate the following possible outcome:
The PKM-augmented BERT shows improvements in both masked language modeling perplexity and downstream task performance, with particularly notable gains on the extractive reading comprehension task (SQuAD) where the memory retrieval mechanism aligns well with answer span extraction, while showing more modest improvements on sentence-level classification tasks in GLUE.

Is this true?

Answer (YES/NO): NO